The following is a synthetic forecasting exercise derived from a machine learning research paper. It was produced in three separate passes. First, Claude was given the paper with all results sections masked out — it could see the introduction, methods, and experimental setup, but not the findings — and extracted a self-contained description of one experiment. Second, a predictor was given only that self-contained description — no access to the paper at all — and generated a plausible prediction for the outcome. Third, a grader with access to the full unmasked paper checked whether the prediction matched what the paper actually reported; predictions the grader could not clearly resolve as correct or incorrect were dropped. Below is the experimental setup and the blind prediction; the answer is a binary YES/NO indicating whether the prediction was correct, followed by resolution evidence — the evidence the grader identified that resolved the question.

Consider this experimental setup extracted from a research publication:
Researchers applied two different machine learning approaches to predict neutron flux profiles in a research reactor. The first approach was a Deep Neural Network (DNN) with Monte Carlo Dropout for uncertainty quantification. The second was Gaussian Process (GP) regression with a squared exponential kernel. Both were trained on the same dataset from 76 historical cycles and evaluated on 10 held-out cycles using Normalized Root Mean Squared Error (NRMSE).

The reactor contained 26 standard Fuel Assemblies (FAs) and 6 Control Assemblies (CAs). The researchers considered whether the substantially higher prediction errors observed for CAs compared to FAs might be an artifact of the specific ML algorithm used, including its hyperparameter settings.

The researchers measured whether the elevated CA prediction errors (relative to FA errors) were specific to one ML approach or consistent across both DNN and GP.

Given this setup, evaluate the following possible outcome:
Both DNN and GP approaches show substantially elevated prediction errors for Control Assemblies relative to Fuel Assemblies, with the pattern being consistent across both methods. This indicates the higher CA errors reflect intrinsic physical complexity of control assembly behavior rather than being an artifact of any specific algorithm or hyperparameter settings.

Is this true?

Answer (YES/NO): NO